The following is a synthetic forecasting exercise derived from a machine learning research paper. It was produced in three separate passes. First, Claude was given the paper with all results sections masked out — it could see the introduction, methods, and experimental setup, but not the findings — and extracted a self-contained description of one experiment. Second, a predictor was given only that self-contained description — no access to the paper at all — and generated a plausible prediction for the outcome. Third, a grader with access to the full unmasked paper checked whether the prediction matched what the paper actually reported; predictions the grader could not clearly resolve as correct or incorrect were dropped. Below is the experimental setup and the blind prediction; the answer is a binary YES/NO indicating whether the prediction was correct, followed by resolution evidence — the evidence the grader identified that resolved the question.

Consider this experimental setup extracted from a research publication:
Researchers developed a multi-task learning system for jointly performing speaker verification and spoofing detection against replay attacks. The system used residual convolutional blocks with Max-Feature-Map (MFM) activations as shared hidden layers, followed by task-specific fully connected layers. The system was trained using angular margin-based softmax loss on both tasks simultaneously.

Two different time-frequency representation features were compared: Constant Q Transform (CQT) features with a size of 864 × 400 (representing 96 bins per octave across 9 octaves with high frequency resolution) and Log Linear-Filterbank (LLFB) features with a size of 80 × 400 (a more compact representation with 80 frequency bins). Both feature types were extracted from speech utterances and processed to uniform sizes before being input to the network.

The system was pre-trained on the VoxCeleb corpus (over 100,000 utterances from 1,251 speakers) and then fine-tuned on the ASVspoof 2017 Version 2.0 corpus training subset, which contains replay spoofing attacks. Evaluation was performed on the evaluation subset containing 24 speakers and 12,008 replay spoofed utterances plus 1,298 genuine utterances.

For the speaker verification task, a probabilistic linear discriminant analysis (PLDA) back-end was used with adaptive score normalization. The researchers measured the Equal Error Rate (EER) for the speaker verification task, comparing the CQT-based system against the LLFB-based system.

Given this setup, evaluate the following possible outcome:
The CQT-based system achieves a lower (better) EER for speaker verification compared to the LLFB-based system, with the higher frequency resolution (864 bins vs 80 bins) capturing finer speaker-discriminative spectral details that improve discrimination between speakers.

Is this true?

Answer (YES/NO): NO